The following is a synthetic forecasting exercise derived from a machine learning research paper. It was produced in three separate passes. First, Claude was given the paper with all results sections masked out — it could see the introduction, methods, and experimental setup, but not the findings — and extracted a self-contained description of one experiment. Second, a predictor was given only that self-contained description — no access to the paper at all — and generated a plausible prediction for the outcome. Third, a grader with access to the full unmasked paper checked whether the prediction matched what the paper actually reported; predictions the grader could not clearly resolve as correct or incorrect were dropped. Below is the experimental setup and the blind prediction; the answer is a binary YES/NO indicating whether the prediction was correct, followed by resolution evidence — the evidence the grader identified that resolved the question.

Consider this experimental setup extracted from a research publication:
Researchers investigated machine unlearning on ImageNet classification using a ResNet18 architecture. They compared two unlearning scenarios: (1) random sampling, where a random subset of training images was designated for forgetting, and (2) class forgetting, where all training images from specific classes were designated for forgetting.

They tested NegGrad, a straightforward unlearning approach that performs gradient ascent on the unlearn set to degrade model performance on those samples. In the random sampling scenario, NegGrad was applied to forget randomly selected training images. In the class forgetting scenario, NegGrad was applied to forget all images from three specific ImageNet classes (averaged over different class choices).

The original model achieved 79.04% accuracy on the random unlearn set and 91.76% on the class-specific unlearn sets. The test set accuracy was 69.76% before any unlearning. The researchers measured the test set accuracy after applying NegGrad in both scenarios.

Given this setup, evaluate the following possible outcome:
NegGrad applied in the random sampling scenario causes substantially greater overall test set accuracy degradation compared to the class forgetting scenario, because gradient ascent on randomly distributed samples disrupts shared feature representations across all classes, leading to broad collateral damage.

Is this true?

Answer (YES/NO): YES